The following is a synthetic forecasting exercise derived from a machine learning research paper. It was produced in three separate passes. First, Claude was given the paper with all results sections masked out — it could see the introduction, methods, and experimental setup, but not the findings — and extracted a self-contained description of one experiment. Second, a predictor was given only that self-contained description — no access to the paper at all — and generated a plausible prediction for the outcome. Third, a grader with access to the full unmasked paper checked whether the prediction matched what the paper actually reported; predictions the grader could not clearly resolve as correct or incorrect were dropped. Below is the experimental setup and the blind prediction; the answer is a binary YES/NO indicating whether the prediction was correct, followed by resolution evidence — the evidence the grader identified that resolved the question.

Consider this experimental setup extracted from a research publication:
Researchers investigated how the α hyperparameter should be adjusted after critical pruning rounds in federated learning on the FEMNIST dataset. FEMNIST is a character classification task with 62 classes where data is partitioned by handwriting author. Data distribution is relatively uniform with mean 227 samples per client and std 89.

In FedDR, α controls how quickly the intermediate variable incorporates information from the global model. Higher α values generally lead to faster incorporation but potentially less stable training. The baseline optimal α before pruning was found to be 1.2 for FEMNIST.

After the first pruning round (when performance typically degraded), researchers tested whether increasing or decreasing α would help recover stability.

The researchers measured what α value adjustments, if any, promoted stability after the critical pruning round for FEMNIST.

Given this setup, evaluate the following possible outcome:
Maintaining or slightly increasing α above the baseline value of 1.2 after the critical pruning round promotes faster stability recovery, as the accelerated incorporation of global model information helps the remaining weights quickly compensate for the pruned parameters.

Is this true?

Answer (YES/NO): YES